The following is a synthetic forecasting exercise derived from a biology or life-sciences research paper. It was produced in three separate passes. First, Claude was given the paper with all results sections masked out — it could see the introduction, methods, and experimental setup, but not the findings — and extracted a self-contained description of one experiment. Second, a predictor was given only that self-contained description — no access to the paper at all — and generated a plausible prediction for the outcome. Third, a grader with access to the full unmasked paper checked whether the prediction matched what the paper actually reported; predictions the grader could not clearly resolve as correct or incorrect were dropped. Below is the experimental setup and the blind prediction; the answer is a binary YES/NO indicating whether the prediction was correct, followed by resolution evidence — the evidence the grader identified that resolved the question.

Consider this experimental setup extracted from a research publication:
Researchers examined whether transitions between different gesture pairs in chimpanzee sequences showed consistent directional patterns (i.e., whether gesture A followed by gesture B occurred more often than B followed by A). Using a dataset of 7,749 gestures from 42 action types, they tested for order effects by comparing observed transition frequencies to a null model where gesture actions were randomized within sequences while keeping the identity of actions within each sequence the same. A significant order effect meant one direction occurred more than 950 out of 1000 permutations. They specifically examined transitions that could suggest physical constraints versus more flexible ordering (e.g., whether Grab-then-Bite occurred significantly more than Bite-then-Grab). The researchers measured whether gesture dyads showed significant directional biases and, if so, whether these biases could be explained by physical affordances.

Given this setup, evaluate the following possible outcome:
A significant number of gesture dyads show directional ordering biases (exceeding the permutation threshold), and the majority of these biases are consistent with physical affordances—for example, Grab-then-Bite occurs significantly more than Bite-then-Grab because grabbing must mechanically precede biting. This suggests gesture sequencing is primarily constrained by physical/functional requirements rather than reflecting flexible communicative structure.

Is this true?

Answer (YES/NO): YES